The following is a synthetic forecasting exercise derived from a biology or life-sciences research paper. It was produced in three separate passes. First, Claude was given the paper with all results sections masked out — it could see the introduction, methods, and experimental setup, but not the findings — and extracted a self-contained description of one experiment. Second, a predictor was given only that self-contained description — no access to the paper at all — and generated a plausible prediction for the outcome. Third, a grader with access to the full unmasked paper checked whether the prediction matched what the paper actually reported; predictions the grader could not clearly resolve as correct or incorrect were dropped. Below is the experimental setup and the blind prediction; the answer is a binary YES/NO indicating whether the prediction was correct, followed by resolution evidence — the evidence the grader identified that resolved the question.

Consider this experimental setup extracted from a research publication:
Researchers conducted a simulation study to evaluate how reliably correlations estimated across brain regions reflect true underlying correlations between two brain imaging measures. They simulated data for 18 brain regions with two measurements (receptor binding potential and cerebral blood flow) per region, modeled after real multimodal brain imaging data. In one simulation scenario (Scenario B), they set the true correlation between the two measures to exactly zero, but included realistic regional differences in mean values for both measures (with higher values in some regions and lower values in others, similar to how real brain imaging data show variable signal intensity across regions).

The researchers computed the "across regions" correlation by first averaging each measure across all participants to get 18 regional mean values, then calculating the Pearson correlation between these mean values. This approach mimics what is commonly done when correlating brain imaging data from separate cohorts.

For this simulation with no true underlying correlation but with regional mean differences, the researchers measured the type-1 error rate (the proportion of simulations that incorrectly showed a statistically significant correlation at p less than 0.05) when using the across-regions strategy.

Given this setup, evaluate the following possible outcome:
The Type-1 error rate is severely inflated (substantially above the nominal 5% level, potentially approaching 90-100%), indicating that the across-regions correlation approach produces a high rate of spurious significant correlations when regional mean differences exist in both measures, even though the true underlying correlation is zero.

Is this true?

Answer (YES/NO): YES